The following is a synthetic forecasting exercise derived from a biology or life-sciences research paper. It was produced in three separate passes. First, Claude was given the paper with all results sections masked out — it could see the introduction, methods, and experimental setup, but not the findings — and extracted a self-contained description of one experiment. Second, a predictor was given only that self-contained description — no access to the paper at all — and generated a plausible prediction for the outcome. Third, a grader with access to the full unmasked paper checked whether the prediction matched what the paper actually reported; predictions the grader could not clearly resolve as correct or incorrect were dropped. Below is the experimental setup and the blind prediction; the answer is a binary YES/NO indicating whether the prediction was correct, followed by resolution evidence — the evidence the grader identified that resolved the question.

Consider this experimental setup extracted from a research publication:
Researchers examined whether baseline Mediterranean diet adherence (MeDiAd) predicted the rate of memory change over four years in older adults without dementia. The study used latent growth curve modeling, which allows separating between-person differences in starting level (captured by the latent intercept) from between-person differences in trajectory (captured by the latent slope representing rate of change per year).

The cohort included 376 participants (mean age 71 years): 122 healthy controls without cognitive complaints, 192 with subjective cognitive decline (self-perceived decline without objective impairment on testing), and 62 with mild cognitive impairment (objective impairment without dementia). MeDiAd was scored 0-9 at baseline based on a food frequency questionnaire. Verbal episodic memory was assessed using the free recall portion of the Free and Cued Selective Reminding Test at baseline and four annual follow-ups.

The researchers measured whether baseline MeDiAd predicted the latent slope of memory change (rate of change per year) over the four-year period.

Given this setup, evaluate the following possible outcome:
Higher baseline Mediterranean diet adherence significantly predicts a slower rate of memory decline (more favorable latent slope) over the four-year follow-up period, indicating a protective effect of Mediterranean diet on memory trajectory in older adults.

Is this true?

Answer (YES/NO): NO